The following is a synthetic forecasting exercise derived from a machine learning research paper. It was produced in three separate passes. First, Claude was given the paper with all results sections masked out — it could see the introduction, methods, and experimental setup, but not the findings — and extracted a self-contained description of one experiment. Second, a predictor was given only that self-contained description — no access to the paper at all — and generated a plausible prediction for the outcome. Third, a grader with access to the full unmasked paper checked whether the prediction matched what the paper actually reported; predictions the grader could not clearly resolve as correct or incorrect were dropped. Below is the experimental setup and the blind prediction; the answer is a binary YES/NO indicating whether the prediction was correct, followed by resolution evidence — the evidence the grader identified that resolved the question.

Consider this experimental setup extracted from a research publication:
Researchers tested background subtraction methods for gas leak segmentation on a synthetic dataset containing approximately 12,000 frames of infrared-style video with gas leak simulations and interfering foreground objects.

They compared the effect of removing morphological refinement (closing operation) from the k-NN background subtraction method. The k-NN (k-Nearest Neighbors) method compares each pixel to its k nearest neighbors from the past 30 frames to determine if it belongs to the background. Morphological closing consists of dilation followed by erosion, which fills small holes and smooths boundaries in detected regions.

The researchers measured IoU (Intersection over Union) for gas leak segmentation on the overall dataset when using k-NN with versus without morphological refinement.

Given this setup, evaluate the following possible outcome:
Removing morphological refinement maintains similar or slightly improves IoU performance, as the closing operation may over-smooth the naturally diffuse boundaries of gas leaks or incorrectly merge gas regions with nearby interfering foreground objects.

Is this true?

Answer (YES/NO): NO